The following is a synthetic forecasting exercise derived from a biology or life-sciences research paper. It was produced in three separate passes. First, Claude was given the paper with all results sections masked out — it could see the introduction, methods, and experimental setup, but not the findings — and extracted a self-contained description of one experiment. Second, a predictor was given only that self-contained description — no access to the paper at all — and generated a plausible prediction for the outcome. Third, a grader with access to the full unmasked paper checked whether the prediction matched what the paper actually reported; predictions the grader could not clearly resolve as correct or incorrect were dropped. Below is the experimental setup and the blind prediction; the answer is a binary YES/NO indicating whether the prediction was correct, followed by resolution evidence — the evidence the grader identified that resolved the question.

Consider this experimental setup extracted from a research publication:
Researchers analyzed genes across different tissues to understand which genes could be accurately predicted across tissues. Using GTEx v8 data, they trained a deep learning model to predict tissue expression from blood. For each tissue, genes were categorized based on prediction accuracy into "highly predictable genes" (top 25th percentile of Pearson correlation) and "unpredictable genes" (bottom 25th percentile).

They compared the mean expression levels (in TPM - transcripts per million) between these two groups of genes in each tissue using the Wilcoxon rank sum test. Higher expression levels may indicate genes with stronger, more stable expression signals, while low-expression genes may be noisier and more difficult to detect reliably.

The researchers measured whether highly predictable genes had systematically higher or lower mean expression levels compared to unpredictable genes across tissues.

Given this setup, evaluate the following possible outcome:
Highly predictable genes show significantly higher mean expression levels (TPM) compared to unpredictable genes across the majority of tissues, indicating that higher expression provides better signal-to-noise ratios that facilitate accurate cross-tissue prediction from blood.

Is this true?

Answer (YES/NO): YES